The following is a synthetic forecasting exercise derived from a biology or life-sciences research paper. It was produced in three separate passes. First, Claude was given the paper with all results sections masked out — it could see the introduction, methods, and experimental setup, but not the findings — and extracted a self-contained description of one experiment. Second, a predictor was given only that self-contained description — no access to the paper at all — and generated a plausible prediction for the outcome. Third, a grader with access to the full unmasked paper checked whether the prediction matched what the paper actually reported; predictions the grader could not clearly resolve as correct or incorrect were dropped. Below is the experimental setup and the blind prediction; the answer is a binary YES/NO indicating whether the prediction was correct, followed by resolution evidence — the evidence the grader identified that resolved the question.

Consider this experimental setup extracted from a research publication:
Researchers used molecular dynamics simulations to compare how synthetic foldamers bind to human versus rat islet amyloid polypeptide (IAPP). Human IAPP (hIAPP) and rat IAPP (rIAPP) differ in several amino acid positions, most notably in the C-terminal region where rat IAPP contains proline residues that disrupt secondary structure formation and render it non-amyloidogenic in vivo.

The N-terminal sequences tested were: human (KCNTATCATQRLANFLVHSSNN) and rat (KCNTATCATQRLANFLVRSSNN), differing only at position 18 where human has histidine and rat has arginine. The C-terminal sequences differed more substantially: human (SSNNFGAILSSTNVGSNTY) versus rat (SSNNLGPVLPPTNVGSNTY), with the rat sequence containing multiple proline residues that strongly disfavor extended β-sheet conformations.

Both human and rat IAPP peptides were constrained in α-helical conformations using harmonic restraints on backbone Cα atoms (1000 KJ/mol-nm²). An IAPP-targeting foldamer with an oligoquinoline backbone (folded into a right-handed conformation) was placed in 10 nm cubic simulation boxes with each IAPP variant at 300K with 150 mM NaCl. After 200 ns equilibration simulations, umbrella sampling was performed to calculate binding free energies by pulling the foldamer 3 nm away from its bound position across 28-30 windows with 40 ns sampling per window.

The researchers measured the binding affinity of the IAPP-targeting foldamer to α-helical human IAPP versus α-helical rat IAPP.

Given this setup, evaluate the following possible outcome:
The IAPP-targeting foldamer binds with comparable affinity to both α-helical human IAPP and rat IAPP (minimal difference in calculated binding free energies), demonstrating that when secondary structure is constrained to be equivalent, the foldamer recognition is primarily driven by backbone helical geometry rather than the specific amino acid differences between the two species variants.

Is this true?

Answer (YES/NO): NO